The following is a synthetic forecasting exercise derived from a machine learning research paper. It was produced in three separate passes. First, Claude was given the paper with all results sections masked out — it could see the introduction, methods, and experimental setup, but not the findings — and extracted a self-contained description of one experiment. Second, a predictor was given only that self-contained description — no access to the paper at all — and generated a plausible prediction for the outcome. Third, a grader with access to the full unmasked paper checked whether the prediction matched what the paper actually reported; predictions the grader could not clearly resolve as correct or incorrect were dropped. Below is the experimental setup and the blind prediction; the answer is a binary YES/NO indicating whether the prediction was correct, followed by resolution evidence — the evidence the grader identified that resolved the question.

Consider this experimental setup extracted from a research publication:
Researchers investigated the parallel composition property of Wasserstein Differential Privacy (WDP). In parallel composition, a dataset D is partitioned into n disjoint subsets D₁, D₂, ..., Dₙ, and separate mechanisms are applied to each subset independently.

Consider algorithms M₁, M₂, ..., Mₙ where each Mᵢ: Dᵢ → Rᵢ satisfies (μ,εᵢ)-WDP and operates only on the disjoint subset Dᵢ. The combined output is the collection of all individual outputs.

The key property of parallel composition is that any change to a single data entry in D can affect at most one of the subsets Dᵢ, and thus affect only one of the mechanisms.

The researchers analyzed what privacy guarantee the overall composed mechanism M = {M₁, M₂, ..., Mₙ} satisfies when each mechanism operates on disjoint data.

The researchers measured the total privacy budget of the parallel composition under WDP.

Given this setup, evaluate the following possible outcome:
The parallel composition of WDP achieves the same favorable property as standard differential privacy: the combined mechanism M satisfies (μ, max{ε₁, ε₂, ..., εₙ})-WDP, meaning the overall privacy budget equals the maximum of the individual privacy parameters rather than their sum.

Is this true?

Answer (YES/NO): YES